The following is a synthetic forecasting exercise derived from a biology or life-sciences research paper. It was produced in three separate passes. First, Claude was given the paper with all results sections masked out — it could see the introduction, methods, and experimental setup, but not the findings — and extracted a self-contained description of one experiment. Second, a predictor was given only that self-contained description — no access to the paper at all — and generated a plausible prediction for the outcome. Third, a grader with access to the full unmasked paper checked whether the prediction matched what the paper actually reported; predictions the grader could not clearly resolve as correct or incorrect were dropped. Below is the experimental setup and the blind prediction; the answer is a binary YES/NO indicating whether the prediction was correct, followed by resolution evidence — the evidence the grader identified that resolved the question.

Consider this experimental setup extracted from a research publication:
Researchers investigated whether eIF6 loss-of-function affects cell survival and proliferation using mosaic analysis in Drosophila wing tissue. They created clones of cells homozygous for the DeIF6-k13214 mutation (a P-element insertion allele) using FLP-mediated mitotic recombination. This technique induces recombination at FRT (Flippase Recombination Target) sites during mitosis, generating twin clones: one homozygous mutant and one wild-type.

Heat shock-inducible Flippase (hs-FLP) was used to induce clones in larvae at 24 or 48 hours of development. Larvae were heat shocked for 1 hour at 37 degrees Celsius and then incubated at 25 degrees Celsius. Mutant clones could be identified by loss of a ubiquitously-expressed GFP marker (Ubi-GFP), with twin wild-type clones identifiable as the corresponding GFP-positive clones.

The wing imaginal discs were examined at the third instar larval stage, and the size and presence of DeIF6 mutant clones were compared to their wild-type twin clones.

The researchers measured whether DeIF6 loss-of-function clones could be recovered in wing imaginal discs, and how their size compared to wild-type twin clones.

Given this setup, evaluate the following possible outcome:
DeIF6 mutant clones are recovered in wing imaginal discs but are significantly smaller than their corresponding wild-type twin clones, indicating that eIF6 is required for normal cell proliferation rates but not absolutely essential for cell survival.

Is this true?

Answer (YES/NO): NO